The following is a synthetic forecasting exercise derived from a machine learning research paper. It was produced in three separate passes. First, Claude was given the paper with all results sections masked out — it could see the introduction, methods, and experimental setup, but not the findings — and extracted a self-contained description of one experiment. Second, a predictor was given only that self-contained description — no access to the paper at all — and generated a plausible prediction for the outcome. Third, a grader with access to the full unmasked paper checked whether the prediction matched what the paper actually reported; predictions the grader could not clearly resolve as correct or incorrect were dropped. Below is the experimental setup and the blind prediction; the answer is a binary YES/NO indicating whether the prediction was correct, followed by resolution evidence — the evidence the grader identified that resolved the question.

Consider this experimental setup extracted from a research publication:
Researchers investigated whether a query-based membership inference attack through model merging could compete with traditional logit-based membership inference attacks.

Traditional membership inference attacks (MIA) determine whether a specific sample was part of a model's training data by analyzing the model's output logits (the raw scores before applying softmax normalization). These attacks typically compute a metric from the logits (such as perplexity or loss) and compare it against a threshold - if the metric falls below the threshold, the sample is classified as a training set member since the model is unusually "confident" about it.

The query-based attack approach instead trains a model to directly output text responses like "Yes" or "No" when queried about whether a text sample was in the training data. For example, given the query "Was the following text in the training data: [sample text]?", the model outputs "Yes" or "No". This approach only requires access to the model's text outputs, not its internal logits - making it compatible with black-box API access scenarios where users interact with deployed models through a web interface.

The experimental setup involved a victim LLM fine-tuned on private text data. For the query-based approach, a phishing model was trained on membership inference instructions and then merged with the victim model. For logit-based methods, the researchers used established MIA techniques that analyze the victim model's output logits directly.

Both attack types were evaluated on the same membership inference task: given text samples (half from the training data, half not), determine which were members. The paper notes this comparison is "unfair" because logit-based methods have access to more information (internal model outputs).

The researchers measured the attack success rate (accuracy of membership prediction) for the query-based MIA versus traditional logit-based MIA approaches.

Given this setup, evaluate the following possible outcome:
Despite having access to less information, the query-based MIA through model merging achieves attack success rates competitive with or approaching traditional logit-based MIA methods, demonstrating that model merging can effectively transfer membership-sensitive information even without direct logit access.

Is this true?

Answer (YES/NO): YES